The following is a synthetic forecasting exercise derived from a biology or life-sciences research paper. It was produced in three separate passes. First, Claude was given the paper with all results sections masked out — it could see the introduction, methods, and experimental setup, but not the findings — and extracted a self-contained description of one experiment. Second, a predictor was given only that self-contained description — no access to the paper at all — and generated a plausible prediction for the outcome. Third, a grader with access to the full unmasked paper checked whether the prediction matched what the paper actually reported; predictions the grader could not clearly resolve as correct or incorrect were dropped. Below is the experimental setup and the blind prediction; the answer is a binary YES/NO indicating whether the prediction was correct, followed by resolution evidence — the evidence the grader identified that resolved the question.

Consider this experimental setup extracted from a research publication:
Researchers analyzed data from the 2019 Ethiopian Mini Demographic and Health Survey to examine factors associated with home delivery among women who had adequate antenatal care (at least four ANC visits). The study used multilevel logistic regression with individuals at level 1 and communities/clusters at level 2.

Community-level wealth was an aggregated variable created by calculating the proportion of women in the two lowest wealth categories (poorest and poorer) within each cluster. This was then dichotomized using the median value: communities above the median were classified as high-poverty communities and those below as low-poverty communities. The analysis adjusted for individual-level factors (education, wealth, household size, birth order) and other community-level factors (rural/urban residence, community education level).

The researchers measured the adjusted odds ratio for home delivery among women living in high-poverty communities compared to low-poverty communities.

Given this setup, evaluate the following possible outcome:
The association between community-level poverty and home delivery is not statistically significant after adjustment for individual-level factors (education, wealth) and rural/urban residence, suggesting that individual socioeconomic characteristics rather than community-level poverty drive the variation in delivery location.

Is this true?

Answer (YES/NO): NO